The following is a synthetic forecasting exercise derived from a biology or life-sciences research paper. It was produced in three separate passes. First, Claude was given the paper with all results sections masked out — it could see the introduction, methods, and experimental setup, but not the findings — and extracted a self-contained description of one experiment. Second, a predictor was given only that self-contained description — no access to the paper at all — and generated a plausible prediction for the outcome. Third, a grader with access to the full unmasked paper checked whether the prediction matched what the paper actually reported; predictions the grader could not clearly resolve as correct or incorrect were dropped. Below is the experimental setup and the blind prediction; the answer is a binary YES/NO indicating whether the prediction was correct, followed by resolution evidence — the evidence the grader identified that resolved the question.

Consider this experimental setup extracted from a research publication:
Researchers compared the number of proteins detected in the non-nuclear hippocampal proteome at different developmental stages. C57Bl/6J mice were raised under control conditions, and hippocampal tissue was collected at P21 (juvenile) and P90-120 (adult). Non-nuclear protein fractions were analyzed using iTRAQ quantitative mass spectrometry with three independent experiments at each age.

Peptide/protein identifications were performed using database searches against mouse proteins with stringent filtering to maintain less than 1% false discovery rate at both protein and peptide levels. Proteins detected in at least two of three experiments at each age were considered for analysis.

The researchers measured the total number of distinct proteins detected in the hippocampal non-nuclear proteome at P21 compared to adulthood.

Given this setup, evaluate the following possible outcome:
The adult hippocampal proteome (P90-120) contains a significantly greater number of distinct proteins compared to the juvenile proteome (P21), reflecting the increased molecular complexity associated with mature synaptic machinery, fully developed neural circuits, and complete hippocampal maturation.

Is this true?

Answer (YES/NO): NO